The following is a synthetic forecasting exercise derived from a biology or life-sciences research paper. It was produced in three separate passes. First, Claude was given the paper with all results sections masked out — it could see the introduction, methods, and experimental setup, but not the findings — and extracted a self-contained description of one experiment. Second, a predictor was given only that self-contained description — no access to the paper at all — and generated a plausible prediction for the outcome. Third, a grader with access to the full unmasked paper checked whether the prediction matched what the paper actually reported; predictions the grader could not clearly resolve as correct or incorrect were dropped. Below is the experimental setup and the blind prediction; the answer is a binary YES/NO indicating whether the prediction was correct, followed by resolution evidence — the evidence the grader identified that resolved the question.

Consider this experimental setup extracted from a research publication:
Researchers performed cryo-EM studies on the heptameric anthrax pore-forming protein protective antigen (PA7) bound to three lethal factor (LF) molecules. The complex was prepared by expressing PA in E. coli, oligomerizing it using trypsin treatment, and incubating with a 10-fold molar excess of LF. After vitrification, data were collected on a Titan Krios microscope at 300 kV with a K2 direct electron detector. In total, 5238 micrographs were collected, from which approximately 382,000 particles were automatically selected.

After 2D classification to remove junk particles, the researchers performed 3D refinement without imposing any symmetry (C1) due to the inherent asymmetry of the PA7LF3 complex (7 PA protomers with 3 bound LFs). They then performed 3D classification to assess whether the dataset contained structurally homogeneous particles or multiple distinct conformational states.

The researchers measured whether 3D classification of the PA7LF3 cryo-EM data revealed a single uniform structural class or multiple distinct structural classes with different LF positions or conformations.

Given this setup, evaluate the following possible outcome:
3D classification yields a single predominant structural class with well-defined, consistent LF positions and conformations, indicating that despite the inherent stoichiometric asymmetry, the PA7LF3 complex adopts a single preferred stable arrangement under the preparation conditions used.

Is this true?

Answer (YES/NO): NO